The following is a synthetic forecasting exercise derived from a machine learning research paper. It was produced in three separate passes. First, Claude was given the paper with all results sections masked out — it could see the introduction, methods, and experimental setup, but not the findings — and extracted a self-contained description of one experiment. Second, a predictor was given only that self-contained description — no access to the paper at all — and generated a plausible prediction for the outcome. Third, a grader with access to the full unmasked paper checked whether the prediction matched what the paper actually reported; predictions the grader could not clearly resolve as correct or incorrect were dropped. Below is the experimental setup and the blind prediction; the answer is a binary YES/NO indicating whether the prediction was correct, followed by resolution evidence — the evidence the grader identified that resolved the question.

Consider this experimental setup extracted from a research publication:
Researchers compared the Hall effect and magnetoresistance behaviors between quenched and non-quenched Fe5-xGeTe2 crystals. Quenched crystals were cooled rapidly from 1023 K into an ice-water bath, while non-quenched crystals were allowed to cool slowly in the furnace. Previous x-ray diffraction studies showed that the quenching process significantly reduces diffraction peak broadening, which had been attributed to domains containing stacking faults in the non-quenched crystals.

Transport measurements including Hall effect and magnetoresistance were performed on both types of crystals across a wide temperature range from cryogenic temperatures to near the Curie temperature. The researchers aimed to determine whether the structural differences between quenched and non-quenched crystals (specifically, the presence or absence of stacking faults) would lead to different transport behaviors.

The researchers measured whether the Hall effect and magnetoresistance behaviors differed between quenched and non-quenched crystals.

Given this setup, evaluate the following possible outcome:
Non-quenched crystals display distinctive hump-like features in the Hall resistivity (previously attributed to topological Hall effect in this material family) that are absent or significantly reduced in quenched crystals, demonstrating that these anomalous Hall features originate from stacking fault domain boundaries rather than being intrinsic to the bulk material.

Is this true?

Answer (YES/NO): NO